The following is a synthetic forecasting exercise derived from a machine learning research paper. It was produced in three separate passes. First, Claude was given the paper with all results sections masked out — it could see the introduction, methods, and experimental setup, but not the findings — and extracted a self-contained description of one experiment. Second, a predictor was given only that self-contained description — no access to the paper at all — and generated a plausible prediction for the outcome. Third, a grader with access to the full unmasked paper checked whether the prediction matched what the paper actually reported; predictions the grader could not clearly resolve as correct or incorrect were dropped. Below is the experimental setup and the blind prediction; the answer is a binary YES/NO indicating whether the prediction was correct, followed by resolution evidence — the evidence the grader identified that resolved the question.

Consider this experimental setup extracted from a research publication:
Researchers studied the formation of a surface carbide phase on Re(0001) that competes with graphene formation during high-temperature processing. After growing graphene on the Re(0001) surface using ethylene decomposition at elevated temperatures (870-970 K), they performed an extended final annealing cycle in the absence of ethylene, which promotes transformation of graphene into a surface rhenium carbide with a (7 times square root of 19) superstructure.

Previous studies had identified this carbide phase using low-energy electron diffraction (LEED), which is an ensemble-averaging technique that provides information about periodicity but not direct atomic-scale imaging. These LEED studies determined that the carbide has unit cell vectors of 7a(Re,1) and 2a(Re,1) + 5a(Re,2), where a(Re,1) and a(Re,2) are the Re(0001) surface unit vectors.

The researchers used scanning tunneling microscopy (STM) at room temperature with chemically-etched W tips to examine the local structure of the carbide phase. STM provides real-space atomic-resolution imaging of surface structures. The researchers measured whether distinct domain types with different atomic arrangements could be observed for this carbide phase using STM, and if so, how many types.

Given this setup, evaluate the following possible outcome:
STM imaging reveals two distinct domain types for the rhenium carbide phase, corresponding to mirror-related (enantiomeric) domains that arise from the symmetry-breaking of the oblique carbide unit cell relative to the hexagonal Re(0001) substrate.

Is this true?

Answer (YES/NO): NO